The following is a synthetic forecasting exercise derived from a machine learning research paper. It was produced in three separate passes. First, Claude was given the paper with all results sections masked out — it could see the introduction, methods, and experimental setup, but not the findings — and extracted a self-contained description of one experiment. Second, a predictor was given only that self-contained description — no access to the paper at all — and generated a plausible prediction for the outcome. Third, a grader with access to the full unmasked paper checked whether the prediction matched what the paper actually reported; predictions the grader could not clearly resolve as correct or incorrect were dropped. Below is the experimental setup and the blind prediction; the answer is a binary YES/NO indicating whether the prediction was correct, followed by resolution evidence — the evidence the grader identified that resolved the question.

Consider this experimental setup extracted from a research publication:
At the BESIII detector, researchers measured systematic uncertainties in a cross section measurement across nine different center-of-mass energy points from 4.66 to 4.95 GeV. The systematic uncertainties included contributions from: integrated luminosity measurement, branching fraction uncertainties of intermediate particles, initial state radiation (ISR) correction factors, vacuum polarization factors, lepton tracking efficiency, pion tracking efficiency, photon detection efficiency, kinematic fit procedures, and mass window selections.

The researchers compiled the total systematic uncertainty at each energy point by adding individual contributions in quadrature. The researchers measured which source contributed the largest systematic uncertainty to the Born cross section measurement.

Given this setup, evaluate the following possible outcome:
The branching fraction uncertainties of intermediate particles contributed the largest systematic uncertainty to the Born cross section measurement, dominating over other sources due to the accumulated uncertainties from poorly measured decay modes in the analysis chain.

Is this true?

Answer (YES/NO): NO